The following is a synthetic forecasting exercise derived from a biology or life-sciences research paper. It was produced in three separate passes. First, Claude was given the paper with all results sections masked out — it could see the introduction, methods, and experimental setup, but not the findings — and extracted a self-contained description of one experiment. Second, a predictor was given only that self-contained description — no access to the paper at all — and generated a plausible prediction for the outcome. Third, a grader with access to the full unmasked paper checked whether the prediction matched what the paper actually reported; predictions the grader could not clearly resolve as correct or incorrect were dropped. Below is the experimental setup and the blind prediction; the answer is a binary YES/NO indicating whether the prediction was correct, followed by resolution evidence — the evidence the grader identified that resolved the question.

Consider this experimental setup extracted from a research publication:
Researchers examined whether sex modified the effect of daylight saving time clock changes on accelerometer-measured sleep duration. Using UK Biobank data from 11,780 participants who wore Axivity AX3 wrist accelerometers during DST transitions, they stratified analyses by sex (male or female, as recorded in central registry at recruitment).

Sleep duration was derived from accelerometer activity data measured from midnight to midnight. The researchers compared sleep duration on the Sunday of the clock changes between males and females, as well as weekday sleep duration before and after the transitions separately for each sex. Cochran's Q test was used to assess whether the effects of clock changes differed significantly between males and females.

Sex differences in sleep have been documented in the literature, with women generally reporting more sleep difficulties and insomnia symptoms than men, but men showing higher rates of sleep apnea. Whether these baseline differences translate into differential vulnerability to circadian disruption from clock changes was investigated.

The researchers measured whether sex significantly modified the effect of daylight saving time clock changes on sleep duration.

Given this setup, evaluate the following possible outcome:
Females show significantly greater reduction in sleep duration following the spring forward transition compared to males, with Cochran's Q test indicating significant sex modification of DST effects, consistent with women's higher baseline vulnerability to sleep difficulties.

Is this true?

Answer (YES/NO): NO